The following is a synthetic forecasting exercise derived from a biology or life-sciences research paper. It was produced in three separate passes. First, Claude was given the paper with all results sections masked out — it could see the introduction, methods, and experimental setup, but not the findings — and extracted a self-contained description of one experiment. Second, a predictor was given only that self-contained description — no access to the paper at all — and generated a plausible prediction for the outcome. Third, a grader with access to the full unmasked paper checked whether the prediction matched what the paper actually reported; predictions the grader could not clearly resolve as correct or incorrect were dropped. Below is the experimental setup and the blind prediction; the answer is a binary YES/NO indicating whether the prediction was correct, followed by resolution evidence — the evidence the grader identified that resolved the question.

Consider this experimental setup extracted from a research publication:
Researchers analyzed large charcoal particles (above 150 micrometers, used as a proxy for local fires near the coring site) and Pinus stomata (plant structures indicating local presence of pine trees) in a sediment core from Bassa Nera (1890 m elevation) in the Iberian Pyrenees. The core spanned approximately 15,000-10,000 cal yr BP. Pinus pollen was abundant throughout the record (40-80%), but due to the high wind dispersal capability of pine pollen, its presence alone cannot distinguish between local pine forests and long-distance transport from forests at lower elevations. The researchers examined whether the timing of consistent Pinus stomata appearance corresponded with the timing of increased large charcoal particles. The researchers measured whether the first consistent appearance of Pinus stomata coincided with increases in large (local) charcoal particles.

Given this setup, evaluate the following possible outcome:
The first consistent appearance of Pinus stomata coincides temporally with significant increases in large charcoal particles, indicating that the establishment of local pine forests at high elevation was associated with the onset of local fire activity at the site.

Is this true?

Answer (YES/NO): YES